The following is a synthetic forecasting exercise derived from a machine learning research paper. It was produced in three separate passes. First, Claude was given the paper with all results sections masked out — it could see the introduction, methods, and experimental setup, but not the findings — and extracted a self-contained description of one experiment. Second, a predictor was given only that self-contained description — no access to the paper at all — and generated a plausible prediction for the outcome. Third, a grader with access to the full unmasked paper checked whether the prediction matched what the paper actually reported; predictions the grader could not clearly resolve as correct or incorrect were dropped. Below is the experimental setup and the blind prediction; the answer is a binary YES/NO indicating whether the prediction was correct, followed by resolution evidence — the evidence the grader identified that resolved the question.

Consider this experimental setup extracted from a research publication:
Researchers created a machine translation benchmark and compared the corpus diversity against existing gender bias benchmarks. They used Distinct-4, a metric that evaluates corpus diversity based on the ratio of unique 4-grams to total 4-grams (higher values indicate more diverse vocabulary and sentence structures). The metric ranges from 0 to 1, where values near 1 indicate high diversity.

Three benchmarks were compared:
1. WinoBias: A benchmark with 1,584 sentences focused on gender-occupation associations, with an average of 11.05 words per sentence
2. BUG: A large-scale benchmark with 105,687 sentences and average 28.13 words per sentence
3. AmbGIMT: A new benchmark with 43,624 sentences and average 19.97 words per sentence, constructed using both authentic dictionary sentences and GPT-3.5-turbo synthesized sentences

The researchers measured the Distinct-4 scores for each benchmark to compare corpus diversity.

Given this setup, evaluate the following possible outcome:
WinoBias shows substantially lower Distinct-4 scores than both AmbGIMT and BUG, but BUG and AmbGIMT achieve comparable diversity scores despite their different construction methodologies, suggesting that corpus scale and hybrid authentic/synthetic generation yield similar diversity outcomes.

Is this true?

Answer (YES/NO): YES